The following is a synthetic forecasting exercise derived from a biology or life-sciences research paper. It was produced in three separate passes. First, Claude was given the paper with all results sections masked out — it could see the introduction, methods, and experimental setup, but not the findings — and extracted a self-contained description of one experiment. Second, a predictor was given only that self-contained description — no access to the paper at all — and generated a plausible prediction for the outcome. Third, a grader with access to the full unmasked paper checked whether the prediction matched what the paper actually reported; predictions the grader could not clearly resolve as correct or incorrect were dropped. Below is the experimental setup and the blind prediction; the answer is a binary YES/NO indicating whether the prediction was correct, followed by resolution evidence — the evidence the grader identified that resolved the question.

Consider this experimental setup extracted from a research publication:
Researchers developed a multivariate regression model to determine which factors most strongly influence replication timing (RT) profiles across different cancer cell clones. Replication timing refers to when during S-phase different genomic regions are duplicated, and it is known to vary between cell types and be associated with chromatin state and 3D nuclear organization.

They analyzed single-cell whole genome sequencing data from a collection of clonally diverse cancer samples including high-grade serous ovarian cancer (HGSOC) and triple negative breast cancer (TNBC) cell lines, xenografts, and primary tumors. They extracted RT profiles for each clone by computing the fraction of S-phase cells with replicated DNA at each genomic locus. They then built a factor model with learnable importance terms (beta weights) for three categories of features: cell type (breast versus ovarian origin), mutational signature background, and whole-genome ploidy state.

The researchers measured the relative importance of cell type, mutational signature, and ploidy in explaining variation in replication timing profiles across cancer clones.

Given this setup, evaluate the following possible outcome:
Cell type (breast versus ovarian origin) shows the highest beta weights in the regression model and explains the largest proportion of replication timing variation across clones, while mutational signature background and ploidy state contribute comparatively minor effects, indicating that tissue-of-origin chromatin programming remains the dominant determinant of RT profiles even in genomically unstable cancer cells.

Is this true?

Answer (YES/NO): NO